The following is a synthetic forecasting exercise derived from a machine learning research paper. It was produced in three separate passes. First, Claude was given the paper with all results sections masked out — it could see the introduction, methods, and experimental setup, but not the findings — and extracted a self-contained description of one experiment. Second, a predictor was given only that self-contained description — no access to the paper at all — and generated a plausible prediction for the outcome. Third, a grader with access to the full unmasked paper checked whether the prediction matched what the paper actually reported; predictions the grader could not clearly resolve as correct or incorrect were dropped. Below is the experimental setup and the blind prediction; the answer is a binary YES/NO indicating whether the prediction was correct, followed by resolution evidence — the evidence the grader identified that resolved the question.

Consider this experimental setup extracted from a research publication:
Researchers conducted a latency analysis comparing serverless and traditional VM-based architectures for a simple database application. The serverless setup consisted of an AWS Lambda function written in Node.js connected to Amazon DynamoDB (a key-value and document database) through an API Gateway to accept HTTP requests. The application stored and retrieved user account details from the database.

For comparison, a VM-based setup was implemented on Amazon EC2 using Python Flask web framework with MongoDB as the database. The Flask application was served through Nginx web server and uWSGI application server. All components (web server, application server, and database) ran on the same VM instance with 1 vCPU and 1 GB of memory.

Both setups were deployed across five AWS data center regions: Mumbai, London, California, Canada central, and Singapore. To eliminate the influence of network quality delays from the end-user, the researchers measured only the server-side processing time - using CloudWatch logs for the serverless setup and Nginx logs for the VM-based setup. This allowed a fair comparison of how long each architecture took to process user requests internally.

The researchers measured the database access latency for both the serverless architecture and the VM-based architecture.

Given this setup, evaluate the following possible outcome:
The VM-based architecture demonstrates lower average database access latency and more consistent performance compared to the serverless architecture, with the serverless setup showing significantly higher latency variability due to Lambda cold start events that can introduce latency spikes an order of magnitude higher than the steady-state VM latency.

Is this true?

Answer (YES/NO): NO